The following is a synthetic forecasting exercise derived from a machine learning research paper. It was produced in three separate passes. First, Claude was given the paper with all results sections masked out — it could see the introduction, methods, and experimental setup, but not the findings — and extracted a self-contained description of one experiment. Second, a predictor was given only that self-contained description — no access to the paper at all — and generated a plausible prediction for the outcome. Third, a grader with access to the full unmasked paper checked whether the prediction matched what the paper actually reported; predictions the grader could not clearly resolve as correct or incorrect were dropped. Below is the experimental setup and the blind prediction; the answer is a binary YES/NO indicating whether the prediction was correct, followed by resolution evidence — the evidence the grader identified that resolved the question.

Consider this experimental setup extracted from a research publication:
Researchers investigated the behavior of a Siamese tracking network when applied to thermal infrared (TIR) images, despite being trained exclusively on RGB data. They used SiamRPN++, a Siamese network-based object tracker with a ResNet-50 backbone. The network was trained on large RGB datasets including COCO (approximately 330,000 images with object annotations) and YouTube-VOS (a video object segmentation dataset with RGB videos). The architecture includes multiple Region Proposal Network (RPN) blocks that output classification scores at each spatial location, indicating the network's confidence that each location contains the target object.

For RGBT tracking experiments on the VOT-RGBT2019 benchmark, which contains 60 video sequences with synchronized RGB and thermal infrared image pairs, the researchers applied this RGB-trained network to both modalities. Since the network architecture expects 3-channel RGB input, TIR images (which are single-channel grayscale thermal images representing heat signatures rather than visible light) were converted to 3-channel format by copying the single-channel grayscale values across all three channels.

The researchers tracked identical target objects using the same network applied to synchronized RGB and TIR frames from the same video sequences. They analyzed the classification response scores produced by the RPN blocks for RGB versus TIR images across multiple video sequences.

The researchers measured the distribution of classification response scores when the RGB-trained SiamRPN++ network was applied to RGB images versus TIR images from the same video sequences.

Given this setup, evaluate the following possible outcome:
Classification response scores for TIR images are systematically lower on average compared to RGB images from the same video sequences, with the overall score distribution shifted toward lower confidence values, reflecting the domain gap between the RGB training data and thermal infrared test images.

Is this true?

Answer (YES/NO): YES